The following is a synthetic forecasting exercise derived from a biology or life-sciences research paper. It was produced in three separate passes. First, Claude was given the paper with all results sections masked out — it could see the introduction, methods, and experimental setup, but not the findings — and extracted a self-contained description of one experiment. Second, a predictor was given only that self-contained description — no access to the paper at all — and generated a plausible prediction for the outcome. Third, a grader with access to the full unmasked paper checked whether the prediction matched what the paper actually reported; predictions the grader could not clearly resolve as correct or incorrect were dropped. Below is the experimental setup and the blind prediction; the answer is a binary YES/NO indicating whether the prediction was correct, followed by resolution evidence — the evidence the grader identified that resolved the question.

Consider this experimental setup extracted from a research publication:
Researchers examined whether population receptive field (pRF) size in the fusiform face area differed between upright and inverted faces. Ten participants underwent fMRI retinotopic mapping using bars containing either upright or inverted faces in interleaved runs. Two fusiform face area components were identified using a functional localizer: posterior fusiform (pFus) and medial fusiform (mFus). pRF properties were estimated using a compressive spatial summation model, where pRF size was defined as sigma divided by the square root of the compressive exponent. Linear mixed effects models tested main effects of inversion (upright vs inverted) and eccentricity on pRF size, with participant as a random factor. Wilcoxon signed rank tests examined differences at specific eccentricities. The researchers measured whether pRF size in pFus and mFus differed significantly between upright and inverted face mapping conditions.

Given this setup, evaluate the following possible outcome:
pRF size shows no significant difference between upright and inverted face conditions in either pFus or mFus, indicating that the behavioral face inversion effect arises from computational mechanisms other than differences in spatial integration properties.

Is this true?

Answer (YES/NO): YES